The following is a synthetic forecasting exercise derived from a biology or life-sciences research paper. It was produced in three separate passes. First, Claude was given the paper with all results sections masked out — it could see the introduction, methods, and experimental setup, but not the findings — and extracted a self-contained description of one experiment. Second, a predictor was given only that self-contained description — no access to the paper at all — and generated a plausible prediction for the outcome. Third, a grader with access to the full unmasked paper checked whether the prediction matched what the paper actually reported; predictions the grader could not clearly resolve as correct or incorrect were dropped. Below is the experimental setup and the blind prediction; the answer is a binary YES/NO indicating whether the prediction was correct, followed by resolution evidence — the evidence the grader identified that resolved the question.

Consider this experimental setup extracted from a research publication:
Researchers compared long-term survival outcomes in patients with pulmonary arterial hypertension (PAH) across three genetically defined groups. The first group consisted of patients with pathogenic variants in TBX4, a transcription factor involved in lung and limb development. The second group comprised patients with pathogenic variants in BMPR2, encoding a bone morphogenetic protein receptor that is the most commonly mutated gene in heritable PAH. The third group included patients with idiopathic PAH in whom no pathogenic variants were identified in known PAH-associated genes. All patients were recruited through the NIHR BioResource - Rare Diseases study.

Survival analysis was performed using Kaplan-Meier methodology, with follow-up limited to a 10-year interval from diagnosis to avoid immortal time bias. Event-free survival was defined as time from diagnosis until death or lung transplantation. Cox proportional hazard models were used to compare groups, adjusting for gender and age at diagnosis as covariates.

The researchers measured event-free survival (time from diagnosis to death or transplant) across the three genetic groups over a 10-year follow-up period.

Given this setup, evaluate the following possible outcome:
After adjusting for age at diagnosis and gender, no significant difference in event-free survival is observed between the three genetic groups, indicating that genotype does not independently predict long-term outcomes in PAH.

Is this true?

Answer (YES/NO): YES